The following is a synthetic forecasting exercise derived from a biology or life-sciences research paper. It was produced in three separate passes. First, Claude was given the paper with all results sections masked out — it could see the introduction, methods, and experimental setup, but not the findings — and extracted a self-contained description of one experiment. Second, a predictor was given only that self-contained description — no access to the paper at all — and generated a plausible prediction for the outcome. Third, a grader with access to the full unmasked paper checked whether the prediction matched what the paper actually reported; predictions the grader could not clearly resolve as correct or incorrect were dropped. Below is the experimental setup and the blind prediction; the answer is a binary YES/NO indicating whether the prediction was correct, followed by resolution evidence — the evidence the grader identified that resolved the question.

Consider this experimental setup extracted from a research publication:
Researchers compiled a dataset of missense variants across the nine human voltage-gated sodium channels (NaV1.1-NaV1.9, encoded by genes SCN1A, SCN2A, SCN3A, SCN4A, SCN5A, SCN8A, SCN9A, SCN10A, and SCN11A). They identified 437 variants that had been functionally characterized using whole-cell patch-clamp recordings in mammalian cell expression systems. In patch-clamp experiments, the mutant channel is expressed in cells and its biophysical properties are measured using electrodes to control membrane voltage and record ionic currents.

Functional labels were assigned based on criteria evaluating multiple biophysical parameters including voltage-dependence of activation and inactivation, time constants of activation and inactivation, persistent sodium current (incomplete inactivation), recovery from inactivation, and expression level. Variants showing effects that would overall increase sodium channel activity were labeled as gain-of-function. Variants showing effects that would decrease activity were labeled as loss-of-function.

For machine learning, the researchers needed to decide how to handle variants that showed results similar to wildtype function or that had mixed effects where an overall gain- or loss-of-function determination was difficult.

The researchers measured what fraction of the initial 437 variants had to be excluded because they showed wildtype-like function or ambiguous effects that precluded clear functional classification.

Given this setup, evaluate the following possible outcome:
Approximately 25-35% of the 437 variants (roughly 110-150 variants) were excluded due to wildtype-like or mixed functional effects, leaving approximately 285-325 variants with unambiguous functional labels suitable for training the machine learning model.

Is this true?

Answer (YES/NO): NO